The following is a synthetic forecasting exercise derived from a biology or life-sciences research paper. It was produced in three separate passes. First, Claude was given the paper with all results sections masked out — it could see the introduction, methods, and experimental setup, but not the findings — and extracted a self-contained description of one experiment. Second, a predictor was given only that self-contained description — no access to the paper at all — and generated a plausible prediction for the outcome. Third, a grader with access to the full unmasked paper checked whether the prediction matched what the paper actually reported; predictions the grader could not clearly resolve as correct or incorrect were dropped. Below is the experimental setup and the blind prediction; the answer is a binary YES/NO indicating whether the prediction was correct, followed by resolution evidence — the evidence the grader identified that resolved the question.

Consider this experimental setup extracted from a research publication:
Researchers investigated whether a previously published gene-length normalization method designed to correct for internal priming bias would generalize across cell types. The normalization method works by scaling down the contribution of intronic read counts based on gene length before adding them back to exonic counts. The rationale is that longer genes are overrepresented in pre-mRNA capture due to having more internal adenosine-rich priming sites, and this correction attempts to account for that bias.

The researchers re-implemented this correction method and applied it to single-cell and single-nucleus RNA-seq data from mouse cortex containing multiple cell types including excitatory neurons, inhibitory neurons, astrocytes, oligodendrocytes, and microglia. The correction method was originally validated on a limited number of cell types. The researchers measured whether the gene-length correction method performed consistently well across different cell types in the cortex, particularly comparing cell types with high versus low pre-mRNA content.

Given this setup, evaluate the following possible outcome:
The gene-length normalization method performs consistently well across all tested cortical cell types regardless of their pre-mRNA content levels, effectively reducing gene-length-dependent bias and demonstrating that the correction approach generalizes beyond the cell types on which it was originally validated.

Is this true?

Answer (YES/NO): NO